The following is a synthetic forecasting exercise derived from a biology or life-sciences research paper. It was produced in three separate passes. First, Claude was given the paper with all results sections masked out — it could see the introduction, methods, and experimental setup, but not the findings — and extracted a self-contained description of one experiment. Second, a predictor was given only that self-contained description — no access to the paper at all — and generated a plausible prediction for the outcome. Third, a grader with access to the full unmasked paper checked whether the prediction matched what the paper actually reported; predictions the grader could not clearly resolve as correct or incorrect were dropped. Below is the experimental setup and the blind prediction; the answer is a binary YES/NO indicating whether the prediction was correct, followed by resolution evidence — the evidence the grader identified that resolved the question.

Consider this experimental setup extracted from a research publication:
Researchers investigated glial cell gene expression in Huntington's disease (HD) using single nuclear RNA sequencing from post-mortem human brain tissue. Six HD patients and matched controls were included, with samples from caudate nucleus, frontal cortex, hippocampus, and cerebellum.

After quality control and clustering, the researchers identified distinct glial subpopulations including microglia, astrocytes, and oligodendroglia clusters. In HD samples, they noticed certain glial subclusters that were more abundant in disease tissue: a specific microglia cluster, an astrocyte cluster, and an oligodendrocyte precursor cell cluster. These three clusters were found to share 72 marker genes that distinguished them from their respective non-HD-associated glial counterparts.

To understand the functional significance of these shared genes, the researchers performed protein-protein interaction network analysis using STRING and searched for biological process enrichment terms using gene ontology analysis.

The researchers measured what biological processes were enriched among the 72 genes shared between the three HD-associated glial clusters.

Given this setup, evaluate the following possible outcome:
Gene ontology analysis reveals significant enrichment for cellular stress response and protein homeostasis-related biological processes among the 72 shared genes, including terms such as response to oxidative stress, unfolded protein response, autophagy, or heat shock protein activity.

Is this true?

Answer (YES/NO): YES